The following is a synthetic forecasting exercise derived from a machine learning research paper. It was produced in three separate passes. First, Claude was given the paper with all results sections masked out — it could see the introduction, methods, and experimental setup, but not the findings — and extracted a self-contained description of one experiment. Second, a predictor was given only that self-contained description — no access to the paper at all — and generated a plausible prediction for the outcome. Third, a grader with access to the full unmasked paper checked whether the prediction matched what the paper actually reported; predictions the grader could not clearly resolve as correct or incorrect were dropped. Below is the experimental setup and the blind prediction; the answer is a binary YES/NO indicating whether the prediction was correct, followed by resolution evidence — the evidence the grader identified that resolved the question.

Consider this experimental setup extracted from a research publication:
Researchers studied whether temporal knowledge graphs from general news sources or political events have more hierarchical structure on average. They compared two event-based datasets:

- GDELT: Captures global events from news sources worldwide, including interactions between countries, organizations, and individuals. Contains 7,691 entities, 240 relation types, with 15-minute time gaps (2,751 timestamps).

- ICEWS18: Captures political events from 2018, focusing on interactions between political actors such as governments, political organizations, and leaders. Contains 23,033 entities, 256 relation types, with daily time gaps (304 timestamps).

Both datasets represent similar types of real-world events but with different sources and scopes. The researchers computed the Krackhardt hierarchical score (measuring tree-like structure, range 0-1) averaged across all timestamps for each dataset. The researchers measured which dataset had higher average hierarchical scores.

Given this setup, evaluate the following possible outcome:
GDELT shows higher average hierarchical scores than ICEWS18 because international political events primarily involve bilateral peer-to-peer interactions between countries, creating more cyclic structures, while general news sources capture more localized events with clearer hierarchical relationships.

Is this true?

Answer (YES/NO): NO